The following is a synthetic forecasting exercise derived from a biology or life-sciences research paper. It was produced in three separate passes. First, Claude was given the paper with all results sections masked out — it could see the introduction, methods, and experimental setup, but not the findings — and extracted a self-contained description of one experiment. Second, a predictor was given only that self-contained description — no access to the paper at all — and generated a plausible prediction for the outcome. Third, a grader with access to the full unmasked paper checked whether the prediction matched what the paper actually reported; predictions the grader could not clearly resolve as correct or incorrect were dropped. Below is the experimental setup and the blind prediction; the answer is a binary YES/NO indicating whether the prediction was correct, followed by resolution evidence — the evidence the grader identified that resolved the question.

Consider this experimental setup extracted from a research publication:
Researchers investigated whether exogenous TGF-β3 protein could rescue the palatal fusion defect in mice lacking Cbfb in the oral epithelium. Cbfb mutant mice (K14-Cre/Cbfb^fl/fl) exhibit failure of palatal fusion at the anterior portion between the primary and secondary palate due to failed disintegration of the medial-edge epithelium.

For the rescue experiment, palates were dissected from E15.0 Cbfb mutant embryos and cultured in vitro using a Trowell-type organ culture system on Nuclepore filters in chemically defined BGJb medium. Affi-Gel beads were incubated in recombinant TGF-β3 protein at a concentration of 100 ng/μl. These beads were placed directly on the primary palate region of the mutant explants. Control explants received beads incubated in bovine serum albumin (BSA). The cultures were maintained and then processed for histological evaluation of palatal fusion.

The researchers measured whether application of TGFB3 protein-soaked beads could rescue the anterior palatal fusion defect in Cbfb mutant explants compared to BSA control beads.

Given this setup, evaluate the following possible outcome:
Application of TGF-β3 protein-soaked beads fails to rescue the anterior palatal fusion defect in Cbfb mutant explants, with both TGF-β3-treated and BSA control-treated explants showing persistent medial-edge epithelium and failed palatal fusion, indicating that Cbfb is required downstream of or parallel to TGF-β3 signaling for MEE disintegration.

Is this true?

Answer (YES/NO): NO